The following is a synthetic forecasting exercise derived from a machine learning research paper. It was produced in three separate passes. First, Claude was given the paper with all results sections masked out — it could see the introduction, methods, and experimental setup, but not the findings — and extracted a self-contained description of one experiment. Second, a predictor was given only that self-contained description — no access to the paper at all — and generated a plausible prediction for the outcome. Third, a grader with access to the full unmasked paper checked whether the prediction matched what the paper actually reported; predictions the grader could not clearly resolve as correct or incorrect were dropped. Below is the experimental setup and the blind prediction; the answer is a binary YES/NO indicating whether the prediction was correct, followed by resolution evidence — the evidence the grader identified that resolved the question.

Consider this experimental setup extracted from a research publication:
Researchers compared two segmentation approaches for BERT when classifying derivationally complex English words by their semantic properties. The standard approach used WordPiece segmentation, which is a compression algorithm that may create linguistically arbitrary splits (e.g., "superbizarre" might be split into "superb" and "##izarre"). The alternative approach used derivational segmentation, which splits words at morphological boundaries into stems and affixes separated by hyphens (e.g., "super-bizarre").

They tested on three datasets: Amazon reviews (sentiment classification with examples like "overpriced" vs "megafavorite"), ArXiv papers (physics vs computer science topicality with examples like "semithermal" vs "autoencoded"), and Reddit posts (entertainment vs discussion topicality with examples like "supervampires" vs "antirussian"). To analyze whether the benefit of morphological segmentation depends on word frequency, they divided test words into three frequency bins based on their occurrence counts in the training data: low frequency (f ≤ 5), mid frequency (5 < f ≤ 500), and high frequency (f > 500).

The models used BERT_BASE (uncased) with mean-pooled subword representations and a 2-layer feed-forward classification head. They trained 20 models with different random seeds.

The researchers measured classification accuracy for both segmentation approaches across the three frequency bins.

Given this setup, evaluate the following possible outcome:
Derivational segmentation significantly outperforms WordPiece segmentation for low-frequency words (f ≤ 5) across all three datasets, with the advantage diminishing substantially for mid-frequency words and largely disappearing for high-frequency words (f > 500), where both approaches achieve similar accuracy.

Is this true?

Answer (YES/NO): NO